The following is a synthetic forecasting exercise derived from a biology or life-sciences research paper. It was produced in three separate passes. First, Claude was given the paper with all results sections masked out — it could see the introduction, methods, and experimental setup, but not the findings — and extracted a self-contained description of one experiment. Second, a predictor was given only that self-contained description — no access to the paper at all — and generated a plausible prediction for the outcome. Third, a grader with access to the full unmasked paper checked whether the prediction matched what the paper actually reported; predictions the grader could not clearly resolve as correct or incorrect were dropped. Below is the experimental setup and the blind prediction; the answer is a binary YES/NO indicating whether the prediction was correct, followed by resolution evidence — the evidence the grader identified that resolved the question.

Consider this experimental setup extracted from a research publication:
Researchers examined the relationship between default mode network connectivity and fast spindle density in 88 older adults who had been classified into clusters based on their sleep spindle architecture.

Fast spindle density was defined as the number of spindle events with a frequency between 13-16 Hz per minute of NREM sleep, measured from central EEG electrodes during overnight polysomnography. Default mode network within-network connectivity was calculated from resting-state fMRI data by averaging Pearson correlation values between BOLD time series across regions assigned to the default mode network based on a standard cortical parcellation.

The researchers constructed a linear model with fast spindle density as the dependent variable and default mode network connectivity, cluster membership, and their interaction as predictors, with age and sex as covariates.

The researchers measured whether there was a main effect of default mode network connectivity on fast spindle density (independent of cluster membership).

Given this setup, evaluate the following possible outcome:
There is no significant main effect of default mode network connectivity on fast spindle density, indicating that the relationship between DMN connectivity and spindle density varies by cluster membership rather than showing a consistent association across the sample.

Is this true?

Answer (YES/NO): NO